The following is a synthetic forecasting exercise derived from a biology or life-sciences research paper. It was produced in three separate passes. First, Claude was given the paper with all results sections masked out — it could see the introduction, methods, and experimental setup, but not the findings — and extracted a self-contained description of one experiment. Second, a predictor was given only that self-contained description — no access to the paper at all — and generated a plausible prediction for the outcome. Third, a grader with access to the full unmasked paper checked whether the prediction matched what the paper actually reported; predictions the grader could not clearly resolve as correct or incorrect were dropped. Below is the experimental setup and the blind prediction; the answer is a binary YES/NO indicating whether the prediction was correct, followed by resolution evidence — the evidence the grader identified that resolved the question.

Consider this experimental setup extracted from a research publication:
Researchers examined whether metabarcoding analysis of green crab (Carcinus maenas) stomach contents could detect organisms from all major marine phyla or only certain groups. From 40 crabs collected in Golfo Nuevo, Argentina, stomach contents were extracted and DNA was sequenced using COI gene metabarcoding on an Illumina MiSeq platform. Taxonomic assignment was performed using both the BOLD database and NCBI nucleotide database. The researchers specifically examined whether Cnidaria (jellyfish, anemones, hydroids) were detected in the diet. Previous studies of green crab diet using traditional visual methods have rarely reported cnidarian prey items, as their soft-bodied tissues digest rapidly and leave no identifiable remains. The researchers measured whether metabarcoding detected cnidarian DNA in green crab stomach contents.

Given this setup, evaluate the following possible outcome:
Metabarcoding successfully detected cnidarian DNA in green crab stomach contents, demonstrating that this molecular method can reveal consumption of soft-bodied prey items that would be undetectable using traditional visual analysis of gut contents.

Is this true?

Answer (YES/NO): NO